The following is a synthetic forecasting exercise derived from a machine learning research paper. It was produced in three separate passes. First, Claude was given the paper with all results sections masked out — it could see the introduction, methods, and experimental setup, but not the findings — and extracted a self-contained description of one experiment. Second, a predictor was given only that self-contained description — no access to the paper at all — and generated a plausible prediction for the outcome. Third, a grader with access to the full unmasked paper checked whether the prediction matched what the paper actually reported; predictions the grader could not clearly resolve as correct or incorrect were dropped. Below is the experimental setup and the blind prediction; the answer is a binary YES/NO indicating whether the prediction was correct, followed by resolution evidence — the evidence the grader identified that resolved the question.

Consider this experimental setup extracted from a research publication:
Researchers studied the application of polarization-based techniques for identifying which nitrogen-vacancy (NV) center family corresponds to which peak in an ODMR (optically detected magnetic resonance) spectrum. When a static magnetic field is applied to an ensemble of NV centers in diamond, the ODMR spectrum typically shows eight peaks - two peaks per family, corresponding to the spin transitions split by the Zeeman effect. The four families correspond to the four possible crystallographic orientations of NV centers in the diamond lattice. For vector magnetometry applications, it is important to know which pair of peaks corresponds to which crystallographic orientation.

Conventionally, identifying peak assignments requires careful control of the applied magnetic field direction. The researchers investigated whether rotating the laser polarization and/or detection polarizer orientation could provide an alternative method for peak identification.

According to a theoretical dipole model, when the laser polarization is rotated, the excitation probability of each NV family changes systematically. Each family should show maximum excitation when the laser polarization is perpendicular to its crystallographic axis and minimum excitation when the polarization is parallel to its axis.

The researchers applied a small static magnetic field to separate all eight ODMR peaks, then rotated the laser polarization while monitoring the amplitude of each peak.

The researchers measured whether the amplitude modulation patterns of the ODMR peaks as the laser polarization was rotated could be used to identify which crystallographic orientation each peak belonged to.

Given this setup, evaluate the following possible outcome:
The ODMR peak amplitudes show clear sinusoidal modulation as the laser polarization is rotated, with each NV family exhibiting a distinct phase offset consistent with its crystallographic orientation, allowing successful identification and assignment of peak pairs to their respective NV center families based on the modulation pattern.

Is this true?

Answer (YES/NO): YES